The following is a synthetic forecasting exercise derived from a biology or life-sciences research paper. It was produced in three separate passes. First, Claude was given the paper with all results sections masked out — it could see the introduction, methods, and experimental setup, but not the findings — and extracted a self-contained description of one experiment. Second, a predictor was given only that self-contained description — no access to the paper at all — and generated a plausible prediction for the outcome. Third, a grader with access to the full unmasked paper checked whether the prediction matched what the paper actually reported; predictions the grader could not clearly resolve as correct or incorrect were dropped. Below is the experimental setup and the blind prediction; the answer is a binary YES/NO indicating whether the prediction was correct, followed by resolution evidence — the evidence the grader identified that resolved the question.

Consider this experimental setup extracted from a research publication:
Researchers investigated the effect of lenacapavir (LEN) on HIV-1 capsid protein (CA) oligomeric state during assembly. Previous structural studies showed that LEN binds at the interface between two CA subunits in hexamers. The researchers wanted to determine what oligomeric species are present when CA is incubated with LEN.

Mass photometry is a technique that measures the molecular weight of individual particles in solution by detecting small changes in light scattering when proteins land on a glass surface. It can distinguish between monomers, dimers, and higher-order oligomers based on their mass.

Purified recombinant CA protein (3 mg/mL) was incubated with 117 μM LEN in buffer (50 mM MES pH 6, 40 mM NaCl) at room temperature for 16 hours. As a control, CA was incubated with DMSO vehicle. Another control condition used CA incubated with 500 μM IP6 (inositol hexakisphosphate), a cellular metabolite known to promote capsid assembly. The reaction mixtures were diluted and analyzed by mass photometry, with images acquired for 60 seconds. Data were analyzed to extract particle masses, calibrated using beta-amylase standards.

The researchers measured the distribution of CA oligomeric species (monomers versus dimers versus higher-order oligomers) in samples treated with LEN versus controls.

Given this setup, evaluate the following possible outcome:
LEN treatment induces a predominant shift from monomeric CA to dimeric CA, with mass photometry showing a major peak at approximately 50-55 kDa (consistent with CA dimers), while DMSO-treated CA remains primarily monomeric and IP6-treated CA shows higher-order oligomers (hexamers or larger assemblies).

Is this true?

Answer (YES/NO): NO